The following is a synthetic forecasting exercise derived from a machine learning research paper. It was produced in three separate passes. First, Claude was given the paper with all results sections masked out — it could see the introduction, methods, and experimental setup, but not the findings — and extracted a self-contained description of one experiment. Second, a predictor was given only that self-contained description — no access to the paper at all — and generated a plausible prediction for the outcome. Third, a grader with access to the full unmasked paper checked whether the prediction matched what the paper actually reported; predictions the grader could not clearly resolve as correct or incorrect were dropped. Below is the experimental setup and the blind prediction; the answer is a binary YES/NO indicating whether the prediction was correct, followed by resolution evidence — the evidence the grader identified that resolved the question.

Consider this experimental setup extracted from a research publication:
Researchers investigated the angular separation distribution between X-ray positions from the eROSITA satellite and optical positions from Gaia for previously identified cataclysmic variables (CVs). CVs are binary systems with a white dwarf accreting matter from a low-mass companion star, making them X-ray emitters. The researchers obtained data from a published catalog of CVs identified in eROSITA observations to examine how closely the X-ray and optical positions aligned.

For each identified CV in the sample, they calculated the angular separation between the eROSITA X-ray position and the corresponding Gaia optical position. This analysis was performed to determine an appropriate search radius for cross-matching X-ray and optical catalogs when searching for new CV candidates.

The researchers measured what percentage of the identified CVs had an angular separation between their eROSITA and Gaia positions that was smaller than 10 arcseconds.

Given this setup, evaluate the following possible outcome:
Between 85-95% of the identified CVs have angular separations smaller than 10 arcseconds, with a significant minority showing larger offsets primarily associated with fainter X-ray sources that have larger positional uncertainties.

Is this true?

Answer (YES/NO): NO